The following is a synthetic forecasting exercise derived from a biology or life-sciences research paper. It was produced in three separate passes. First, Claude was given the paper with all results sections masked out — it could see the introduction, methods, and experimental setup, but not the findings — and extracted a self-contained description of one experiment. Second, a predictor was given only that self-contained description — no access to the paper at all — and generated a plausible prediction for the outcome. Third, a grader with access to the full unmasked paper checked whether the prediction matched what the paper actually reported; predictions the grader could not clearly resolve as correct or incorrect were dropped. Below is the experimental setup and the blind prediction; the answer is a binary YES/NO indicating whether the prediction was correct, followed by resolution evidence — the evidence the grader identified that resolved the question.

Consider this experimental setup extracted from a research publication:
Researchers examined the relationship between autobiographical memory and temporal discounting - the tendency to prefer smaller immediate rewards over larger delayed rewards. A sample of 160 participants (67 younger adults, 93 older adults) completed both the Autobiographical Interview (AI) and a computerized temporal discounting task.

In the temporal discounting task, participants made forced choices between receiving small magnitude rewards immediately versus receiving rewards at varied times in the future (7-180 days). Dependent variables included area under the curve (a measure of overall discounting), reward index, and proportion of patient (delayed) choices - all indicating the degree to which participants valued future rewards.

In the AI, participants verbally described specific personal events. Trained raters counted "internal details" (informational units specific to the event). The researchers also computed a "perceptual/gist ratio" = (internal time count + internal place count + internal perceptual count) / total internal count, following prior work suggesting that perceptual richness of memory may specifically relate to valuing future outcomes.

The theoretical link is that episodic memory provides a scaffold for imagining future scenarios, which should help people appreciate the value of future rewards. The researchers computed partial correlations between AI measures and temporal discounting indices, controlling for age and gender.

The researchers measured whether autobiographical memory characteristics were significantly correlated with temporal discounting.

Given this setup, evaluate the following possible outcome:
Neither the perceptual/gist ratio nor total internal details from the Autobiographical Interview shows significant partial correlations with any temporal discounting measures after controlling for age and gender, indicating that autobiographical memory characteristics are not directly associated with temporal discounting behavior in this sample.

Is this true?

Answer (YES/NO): YES